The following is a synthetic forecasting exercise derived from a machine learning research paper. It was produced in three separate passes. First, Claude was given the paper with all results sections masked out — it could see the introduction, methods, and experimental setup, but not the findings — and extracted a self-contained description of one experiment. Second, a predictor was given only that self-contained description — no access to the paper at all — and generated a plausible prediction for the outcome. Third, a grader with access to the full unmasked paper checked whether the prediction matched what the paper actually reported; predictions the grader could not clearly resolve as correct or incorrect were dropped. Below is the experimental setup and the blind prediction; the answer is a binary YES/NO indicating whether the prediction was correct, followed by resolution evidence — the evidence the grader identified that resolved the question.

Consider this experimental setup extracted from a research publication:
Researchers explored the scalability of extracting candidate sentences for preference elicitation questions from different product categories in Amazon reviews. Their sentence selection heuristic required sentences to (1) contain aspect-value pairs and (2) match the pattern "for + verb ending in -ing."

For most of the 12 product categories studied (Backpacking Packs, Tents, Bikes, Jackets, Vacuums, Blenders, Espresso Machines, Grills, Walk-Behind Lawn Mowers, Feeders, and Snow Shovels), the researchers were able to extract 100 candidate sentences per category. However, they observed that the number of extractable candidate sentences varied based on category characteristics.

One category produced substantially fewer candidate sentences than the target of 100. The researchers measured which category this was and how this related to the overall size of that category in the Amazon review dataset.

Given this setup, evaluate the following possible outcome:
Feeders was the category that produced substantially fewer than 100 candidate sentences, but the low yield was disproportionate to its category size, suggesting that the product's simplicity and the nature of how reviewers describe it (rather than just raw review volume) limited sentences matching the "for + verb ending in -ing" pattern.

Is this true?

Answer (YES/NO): NO